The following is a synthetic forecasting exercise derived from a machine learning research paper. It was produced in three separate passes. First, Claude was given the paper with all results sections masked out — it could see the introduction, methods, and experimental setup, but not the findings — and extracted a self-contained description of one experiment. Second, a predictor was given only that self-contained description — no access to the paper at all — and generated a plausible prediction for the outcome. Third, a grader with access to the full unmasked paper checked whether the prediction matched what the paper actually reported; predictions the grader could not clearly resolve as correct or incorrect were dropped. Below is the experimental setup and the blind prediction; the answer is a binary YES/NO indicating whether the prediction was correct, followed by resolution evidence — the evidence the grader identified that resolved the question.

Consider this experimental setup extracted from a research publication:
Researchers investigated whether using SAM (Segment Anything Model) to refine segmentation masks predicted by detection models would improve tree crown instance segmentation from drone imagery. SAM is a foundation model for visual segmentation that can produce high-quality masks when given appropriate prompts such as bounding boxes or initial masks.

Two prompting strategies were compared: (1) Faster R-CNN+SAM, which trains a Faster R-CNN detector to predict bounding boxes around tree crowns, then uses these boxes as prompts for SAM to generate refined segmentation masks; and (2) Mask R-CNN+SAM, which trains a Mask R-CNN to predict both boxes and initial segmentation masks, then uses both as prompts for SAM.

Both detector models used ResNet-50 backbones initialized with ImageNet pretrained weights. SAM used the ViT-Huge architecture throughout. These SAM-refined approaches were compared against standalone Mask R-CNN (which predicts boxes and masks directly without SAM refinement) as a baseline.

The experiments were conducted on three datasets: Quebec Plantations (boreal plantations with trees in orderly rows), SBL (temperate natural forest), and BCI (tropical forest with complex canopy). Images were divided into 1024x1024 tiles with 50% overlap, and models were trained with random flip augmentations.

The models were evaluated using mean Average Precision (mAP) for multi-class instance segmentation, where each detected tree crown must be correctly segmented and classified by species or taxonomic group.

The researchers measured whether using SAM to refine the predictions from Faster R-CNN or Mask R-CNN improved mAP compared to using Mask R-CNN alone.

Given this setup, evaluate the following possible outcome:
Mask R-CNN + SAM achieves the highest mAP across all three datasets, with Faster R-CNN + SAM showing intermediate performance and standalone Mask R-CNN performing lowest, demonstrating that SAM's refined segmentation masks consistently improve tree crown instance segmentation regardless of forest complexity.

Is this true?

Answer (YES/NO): NO